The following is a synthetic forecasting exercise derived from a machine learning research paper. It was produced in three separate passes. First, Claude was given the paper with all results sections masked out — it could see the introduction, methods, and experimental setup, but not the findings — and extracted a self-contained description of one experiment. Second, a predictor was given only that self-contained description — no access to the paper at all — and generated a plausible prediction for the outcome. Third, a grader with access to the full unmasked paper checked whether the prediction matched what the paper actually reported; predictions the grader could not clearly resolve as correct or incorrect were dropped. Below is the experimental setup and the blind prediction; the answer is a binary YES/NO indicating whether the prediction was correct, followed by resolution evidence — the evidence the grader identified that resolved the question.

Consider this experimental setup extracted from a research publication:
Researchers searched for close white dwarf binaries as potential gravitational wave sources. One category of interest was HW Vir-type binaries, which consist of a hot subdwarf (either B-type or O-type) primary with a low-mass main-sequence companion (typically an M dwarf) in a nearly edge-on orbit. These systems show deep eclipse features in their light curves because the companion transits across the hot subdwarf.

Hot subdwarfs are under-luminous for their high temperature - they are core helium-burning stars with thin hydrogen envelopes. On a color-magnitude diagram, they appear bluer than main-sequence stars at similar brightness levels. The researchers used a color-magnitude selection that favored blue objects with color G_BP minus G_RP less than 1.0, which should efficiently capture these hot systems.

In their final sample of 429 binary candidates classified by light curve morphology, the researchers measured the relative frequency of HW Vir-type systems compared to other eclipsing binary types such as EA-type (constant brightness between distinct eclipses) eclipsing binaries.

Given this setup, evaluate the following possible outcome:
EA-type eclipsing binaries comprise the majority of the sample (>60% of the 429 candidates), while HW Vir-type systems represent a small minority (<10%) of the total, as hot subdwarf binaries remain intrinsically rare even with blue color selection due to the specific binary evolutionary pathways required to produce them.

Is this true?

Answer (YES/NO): NO